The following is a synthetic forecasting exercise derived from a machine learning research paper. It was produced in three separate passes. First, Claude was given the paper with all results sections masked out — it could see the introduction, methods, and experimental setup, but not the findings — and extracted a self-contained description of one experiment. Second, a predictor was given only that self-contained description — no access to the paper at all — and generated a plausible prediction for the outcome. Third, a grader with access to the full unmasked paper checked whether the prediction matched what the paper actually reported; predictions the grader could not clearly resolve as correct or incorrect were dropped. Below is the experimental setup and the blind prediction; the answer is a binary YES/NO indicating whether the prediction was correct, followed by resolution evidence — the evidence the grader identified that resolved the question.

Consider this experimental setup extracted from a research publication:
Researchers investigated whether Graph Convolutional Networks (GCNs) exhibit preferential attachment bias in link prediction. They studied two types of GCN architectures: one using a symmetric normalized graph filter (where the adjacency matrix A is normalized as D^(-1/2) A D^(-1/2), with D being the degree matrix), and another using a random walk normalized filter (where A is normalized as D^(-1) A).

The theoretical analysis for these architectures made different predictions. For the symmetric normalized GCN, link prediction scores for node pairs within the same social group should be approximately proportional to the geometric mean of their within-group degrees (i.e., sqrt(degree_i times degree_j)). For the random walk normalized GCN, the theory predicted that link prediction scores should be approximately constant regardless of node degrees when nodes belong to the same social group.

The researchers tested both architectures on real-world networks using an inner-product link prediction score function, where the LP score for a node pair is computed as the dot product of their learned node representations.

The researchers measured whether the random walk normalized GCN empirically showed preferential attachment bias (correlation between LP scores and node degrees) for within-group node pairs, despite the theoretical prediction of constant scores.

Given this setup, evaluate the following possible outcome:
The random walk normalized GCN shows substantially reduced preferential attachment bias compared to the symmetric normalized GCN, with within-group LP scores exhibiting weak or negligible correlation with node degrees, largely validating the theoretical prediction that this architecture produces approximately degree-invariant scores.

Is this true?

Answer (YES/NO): NO